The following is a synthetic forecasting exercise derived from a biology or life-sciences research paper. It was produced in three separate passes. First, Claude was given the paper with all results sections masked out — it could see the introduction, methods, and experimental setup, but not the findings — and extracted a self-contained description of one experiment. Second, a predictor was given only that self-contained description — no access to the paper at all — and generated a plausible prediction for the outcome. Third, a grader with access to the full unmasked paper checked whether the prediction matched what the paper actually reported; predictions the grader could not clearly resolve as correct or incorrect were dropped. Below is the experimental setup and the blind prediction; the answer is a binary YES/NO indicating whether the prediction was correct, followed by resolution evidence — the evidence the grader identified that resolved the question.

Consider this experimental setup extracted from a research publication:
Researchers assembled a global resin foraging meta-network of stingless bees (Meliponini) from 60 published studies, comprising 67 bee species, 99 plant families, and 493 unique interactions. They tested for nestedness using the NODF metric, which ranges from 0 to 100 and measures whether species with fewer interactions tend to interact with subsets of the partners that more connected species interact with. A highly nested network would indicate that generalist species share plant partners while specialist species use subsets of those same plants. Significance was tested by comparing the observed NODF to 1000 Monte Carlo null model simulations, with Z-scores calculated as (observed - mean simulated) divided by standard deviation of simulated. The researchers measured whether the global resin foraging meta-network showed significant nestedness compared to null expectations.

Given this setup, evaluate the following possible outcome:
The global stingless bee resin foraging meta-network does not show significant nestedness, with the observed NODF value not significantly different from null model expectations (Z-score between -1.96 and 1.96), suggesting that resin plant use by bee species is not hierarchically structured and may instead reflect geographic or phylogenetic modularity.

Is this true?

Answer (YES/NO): NO